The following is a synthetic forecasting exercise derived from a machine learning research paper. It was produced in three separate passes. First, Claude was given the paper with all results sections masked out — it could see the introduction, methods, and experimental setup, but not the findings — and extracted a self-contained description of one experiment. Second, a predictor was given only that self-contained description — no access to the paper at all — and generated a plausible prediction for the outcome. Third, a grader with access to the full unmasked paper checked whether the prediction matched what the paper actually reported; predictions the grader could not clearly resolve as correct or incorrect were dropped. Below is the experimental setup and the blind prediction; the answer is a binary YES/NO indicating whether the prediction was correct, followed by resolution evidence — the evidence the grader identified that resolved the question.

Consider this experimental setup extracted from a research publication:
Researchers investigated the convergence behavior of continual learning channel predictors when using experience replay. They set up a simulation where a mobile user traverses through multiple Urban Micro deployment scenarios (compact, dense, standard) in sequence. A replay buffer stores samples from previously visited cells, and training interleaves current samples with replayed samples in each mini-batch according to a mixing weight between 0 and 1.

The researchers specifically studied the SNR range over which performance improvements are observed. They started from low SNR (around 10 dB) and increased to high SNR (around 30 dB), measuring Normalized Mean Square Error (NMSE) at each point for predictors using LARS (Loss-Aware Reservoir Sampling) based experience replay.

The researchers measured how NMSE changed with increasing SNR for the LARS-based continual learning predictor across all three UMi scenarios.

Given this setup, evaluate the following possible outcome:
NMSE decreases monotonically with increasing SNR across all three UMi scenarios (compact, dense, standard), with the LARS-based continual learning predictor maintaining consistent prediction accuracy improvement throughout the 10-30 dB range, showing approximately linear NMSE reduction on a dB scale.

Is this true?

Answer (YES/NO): NO